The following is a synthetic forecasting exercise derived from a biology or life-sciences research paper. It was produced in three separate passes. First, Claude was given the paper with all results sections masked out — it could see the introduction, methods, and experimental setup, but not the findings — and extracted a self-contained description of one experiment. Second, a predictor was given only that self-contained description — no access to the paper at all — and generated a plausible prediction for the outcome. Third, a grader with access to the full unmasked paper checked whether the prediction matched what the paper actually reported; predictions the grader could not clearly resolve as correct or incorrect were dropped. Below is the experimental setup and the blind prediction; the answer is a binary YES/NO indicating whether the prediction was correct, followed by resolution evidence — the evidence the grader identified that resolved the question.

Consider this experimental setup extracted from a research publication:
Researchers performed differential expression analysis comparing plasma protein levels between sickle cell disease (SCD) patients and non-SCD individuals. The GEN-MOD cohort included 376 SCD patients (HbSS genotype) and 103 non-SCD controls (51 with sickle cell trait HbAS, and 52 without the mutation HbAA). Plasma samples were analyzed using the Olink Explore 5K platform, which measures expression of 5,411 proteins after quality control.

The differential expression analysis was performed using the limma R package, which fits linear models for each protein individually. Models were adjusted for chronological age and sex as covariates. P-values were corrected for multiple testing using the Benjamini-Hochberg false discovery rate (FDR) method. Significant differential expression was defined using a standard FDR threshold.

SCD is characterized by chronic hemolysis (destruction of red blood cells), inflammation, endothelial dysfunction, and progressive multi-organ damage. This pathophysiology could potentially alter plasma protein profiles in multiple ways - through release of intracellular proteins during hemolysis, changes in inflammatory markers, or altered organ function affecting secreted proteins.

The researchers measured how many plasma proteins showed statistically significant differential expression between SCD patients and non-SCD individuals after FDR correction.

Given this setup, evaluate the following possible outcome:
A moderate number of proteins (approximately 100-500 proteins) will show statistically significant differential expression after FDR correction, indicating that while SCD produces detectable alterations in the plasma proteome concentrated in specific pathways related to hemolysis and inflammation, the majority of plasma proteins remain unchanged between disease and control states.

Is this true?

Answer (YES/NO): NO